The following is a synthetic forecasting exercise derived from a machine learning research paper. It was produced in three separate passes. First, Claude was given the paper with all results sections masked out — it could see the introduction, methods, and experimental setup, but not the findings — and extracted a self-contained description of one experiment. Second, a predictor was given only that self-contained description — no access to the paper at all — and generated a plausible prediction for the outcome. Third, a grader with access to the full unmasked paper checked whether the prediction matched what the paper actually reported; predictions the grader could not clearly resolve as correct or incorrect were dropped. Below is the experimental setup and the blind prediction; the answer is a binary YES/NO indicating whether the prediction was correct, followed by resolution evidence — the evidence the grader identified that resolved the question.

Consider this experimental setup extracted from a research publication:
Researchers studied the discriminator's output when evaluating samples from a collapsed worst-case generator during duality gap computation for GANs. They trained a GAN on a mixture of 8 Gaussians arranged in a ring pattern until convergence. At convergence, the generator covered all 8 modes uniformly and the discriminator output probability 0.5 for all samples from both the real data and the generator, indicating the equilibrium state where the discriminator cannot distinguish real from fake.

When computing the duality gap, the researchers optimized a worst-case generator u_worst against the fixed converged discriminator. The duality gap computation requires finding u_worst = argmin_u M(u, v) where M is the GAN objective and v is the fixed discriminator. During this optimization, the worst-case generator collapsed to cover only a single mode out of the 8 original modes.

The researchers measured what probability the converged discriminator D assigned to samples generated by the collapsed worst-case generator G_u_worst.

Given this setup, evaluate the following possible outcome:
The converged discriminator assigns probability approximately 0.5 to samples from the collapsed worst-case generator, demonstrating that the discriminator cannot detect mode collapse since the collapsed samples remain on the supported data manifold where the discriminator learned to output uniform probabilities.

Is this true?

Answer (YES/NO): YES